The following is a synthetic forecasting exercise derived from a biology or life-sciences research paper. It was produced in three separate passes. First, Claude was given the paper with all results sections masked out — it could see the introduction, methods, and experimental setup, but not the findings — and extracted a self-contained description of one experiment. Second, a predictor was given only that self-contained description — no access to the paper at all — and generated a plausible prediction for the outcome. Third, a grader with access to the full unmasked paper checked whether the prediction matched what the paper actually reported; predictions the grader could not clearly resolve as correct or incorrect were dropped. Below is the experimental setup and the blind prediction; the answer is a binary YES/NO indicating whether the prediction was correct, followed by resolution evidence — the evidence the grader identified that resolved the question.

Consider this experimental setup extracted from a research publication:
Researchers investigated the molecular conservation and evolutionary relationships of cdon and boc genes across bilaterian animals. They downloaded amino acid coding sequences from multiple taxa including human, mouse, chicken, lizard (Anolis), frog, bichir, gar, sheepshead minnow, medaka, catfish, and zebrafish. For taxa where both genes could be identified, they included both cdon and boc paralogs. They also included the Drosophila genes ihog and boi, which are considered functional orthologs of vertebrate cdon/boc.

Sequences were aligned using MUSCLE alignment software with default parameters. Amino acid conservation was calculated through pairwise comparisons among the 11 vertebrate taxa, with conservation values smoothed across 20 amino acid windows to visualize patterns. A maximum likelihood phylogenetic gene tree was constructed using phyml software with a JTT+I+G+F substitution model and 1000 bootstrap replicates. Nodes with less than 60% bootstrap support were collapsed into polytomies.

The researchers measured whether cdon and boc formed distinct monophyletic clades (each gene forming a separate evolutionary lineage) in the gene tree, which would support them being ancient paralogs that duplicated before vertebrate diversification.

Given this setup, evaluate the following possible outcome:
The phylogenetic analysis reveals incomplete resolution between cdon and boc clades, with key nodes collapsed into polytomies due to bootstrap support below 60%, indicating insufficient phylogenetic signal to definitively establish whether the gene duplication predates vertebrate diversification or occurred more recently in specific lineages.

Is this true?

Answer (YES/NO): NO